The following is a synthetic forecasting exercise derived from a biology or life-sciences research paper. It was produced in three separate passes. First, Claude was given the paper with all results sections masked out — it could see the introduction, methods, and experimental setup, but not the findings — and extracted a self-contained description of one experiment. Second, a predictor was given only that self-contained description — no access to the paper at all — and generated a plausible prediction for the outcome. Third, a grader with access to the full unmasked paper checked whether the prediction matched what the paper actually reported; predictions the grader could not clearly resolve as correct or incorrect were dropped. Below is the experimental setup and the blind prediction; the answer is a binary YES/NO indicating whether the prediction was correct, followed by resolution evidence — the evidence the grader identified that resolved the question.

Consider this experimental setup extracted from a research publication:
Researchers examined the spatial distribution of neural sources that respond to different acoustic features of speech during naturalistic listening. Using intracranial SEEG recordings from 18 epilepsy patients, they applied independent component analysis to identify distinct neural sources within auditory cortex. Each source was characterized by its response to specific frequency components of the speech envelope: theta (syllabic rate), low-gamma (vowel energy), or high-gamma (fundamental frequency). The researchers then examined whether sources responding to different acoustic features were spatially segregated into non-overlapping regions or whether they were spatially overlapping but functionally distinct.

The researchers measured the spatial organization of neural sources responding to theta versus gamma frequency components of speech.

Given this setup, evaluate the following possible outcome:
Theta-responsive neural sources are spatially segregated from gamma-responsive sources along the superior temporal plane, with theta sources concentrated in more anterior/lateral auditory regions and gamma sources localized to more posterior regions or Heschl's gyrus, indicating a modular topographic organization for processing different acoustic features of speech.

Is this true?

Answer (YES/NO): NO